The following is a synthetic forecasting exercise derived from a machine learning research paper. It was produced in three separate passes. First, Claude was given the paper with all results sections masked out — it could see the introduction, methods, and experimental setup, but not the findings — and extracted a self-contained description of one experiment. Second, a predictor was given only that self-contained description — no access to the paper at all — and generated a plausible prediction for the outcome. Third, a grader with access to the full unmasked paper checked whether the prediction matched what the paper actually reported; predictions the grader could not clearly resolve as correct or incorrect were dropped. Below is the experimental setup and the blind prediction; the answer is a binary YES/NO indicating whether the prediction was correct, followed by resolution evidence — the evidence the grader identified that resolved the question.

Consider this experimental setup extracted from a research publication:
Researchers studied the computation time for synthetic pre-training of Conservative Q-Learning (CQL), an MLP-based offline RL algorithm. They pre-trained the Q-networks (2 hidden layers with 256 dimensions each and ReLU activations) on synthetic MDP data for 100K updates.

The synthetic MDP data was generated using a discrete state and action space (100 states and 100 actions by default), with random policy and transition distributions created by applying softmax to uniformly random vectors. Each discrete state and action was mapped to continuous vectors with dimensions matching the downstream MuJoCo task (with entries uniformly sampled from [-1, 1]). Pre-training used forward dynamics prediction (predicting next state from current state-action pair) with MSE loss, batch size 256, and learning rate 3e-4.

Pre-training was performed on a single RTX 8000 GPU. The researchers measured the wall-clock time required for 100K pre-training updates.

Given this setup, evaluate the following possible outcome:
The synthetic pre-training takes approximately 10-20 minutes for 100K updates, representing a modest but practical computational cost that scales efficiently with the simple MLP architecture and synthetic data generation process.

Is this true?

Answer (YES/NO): NO